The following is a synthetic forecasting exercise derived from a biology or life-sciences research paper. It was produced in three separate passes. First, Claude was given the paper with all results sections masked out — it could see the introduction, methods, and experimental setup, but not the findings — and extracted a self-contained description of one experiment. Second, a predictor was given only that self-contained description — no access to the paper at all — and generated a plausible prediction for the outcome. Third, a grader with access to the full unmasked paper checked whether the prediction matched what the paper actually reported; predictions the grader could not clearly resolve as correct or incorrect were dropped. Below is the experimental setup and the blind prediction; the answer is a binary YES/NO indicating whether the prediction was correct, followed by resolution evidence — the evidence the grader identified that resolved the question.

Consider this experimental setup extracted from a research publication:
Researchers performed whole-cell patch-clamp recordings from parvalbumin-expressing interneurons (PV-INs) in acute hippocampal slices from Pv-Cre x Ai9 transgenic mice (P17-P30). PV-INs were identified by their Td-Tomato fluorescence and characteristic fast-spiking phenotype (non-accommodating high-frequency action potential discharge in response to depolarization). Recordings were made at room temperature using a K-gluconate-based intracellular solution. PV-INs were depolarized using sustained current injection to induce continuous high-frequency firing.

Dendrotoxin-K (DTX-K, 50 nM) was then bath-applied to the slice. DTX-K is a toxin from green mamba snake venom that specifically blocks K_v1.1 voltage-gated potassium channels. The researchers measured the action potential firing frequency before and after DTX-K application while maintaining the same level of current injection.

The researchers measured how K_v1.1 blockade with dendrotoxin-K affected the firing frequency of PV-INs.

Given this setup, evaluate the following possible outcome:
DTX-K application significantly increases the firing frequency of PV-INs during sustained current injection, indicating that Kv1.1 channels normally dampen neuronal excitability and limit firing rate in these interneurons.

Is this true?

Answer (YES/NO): YES